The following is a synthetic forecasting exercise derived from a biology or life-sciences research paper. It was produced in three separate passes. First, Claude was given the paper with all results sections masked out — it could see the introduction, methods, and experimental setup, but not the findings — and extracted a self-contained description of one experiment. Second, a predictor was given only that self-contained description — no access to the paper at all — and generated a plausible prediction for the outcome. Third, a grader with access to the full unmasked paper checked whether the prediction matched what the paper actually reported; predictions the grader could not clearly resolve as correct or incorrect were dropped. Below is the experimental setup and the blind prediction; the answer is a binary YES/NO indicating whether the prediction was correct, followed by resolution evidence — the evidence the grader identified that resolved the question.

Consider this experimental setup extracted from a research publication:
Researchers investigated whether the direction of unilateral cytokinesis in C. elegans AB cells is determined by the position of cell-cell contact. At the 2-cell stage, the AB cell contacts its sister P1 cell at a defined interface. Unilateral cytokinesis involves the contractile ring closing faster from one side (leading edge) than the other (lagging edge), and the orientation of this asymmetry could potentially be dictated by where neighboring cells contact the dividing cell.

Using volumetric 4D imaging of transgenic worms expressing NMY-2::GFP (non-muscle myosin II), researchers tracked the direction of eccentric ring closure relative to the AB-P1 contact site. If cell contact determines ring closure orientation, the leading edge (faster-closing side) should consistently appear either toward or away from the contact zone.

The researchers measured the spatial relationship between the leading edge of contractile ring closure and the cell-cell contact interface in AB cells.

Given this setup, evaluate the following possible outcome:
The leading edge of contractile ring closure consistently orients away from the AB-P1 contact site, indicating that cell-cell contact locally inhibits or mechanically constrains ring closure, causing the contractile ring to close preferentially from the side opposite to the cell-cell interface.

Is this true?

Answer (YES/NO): YES